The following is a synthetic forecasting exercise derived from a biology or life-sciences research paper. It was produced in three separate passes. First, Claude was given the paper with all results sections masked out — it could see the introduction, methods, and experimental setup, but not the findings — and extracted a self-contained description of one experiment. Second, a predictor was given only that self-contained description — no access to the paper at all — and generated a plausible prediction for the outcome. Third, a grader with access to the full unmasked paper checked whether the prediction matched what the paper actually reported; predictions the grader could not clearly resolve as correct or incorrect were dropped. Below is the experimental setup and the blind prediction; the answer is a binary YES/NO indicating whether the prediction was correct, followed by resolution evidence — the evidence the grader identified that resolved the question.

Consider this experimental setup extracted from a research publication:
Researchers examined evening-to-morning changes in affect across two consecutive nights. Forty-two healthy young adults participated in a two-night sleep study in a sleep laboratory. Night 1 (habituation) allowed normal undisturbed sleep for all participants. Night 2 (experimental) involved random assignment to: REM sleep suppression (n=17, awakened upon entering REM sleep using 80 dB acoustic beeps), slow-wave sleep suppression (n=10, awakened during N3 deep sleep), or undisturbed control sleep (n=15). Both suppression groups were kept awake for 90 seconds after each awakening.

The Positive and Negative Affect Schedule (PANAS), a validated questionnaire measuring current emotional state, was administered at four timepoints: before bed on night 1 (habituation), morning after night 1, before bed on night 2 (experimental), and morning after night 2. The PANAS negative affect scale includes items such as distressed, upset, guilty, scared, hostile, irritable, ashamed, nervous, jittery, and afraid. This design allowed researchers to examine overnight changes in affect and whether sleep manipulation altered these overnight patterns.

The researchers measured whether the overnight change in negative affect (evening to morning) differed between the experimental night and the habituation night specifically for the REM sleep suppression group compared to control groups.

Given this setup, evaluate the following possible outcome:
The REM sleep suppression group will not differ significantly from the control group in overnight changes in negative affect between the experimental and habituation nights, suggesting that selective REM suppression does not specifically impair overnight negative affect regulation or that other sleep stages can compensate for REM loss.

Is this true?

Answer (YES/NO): NO